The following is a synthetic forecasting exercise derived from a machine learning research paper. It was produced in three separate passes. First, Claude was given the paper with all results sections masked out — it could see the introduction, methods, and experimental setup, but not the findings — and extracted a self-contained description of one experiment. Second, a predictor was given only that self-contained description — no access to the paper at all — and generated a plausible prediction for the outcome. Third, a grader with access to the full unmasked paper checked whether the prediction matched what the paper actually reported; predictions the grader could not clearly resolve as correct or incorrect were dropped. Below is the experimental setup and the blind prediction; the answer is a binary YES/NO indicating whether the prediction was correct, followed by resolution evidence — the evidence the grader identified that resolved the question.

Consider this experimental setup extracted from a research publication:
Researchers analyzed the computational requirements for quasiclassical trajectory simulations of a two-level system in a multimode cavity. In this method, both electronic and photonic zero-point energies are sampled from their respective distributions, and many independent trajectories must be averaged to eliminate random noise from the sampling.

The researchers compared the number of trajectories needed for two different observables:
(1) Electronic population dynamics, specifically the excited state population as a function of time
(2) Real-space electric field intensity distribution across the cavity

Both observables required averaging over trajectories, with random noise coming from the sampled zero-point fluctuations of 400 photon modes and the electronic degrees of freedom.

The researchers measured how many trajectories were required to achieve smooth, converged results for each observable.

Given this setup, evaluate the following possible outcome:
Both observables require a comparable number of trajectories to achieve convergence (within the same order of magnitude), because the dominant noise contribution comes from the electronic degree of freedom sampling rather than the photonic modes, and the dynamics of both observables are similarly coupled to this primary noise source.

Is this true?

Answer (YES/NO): NO